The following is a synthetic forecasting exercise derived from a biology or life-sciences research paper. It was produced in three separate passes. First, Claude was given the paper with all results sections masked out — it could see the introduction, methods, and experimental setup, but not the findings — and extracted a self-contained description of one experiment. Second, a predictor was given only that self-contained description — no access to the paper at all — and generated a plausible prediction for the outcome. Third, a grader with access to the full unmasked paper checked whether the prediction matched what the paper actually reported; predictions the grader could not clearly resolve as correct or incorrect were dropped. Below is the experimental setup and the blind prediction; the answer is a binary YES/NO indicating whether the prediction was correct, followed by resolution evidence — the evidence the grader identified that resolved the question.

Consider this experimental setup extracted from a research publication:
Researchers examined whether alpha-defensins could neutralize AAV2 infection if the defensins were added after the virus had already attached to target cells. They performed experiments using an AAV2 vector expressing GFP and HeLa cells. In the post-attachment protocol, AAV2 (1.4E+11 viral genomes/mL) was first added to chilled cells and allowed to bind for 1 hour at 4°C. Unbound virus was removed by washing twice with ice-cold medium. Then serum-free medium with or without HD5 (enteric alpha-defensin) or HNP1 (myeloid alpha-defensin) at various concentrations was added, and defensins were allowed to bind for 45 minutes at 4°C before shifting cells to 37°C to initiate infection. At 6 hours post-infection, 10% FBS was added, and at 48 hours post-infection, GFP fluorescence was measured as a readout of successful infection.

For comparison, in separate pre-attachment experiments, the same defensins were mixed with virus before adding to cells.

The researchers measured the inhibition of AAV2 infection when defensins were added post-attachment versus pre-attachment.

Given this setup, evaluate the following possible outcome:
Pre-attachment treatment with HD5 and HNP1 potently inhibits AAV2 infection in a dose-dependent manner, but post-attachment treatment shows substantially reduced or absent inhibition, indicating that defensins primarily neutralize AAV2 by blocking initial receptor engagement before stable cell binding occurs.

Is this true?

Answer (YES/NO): NO